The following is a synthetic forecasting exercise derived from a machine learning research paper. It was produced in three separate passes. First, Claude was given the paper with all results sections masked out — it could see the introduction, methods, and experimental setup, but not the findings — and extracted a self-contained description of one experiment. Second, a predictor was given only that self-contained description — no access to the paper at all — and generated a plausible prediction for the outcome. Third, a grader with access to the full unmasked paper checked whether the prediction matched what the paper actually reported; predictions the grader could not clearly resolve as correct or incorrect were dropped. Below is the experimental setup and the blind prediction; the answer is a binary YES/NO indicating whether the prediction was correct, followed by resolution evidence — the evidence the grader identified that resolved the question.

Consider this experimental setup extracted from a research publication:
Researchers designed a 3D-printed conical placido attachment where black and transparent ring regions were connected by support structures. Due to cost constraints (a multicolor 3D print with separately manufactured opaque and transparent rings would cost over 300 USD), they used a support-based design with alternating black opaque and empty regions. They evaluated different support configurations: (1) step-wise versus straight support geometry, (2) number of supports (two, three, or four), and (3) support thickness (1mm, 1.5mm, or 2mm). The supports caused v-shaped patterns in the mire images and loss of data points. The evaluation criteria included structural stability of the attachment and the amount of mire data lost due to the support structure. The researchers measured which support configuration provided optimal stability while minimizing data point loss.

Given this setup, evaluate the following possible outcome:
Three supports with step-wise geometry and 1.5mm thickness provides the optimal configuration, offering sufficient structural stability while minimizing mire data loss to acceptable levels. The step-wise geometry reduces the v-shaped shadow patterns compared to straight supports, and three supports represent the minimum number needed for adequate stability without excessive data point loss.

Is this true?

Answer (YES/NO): NO